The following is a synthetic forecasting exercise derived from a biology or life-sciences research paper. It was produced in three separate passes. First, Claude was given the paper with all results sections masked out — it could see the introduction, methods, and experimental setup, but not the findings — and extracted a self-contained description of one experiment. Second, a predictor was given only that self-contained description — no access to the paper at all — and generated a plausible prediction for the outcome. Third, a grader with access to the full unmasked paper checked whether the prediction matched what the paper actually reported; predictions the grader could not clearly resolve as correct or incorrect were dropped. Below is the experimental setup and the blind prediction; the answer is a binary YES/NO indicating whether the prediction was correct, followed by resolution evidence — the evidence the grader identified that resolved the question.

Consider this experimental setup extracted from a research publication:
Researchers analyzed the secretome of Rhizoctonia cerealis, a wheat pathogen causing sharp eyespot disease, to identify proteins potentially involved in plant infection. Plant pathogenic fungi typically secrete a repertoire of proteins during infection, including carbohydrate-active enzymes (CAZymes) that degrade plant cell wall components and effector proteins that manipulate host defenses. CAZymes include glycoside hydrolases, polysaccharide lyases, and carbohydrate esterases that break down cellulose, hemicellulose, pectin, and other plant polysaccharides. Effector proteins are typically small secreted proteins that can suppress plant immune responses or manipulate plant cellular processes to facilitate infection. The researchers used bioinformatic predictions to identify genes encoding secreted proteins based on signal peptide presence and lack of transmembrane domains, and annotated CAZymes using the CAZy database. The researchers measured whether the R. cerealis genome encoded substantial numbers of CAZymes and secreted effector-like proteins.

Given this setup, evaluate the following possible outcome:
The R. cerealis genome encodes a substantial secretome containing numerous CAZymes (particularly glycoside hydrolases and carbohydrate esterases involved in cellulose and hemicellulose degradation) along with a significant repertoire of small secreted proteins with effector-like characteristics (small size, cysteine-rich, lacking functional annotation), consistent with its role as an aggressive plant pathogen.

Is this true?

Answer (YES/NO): NO